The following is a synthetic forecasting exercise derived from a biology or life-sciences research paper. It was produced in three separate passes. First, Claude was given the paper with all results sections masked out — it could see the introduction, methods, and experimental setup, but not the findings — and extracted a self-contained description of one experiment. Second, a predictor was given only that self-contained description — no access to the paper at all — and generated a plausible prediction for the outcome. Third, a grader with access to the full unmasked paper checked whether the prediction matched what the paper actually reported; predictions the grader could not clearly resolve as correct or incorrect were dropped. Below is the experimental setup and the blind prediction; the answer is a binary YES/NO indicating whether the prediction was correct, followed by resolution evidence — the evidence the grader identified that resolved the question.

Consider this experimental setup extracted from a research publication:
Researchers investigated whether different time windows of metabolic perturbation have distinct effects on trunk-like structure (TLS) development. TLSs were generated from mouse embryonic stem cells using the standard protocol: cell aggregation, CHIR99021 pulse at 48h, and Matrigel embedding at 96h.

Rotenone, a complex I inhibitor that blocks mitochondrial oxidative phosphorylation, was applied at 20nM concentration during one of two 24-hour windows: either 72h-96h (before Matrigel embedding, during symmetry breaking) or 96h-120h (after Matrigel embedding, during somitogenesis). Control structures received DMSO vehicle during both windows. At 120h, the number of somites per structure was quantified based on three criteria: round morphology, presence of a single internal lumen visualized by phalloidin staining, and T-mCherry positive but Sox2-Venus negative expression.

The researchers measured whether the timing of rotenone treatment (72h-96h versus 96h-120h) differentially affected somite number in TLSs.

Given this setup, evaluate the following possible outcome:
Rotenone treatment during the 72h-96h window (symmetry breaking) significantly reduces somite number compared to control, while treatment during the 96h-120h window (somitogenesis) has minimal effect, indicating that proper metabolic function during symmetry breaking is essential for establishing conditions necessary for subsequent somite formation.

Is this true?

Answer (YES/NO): NO